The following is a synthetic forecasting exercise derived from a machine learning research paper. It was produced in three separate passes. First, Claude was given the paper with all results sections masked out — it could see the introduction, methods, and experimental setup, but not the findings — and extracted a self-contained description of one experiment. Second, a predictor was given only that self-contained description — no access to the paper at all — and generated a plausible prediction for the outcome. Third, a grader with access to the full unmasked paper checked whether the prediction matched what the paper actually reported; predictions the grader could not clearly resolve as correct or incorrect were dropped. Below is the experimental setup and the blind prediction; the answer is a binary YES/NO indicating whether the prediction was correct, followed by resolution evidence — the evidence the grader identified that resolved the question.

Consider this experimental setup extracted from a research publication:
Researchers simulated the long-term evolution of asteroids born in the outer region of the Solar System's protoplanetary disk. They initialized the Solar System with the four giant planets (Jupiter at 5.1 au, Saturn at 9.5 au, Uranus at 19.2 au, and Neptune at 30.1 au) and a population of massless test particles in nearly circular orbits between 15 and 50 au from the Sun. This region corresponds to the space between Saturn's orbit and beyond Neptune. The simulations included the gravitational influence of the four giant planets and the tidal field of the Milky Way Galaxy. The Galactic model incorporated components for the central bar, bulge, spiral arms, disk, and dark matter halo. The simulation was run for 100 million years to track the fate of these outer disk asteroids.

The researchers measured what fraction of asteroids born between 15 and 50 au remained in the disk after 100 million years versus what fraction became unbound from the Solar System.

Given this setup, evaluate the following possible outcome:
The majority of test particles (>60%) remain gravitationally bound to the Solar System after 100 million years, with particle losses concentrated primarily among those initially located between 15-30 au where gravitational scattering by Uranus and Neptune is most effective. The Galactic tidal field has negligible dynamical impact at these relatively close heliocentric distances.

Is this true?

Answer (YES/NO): NO